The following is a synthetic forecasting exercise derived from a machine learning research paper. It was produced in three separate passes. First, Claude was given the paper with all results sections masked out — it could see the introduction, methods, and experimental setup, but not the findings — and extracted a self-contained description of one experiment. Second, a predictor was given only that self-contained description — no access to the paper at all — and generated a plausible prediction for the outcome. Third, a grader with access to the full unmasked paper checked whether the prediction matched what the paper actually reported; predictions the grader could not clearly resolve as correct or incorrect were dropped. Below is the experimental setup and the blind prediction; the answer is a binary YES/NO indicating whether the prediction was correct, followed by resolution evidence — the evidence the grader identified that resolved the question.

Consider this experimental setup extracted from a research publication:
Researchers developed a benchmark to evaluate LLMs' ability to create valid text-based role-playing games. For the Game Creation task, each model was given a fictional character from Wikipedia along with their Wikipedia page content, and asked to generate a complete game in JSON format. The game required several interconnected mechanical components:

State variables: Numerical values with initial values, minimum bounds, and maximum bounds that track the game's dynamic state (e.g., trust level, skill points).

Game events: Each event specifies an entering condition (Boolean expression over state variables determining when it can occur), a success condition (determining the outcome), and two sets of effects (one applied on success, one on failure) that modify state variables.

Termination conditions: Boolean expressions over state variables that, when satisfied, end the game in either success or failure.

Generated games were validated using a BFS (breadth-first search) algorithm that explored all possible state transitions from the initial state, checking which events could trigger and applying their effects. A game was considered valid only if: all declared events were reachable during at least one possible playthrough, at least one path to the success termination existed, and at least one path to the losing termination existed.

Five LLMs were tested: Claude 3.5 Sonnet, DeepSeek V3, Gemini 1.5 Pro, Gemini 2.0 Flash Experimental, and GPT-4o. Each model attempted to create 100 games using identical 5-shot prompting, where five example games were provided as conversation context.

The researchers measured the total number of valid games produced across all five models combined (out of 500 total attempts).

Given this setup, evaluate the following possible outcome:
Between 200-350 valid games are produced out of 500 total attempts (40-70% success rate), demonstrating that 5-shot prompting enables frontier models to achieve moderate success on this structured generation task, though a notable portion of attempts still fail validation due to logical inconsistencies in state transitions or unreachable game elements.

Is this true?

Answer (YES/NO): NO